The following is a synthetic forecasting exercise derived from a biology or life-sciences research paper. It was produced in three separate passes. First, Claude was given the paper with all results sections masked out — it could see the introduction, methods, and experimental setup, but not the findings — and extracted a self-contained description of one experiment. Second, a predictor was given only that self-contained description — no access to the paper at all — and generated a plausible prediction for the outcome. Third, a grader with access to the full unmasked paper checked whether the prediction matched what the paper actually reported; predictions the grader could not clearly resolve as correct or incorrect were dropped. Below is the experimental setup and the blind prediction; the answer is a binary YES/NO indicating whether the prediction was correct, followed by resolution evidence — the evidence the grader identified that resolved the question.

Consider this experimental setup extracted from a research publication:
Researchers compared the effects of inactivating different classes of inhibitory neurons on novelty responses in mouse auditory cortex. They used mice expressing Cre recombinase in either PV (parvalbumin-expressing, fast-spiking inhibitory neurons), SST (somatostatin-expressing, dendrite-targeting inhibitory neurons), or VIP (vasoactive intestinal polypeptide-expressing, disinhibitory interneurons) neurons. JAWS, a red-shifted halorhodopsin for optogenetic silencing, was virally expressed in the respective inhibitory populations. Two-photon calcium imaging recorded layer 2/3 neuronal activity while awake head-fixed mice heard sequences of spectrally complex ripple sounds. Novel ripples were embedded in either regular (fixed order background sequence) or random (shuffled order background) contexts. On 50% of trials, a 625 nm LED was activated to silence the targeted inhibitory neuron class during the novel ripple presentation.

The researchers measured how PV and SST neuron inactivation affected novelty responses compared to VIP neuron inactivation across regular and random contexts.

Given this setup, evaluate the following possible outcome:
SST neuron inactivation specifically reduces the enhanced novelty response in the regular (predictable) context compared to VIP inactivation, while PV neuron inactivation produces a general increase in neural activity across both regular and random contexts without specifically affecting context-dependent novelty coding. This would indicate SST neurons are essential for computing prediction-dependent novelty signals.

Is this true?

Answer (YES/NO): NO